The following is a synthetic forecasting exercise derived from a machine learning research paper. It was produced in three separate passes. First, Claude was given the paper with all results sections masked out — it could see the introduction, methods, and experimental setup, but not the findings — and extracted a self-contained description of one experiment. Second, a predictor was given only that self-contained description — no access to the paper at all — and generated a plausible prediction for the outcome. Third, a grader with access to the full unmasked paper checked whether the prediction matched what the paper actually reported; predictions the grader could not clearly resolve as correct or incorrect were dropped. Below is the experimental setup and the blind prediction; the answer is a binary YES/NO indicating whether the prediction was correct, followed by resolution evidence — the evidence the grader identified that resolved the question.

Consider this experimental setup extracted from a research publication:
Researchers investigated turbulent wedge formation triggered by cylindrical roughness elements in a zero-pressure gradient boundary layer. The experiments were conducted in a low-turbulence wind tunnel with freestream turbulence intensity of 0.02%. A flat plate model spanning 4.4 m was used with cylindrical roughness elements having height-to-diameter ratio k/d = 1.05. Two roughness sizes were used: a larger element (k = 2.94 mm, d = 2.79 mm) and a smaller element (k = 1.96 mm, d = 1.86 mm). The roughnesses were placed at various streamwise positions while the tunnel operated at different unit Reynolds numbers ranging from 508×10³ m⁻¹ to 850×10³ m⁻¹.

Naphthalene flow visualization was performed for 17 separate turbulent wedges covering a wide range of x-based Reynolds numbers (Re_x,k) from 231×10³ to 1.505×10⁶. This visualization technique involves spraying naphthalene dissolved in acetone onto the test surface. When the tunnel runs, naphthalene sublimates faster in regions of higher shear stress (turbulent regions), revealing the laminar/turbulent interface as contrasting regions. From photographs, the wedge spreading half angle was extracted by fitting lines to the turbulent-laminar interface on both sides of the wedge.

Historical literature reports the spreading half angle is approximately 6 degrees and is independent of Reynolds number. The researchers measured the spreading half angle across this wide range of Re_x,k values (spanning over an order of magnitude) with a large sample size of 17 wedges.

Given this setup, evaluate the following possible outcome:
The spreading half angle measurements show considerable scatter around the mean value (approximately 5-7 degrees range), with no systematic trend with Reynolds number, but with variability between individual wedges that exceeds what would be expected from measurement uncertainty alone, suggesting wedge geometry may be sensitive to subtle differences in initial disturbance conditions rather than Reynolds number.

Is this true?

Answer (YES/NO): NO